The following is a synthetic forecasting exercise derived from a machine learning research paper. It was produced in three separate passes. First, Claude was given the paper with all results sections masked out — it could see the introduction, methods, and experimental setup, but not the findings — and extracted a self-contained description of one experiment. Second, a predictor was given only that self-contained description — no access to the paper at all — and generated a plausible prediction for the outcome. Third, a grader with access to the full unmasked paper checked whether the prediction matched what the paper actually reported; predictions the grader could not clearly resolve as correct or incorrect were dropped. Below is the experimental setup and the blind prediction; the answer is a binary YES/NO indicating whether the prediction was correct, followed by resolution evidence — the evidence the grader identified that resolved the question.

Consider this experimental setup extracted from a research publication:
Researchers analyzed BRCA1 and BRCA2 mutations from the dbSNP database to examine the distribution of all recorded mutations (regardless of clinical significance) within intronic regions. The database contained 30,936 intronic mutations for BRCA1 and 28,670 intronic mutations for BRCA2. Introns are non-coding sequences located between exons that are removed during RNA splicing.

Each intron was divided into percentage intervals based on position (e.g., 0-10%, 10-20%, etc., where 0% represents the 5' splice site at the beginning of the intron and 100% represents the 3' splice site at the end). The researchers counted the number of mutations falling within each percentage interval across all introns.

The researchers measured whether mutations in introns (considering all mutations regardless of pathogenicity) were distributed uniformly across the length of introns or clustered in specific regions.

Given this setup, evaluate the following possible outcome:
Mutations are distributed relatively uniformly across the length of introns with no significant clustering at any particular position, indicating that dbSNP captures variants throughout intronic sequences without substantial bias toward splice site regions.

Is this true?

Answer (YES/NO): YES